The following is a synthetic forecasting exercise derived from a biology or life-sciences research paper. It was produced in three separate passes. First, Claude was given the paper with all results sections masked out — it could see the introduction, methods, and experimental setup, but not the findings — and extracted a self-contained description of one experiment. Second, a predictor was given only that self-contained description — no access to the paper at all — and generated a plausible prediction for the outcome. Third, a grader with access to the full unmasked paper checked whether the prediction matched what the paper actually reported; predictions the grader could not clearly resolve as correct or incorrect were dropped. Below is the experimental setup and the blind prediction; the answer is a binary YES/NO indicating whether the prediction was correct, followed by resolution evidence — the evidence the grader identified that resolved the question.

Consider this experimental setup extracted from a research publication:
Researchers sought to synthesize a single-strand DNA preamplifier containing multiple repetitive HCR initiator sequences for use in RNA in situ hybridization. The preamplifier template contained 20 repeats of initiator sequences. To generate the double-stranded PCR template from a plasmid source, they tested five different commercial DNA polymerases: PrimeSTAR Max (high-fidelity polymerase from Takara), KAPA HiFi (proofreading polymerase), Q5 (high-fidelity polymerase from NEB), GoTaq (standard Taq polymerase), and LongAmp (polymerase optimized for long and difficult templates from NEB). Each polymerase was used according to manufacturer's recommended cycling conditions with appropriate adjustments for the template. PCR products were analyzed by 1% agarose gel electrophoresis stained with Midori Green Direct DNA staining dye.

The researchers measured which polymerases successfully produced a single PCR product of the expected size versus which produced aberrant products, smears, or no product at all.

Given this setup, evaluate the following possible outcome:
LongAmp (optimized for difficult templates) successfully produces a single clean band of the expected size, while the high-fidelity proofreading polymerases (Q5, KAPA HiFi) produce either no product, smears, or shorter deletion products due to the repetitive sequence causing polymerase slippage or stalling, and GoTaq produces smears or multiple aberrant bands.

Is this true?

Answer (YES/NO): NO